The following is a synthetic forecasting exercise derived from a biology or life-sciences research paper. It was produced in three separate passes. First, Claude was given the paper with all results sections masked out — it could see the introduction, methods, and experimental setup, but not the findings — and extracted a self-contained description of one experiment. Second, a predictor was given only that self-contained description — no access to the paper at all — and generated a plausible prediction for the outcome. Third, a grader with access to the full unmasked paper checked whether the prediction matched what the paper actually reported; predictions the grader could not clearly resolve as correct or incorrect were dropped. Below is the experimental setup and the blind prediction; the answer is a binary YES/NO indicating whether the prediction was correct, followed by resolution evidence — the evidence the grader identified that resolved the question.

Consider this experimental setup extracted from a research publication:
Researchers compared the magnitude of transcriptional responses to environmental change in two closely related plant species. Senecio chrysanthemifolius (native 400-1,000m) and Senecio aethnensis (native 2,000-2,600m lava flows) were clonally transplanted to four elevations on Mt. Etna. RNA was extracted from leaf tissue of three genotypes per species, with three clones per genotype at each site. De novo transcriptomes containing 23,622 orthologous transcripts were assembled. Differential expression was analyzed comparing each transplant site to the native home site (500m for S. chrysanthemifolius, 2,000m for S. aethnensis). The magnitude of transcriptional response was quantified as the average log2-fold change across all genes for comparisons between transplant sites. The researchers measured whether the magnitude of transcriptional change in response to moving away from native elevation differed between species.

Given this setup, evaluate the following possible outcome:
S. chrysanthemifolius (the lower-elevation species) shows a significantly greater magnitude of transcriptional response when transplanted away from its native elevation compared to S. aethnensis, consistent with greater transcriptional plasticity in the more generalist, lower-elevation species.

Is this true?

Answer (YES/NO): NO